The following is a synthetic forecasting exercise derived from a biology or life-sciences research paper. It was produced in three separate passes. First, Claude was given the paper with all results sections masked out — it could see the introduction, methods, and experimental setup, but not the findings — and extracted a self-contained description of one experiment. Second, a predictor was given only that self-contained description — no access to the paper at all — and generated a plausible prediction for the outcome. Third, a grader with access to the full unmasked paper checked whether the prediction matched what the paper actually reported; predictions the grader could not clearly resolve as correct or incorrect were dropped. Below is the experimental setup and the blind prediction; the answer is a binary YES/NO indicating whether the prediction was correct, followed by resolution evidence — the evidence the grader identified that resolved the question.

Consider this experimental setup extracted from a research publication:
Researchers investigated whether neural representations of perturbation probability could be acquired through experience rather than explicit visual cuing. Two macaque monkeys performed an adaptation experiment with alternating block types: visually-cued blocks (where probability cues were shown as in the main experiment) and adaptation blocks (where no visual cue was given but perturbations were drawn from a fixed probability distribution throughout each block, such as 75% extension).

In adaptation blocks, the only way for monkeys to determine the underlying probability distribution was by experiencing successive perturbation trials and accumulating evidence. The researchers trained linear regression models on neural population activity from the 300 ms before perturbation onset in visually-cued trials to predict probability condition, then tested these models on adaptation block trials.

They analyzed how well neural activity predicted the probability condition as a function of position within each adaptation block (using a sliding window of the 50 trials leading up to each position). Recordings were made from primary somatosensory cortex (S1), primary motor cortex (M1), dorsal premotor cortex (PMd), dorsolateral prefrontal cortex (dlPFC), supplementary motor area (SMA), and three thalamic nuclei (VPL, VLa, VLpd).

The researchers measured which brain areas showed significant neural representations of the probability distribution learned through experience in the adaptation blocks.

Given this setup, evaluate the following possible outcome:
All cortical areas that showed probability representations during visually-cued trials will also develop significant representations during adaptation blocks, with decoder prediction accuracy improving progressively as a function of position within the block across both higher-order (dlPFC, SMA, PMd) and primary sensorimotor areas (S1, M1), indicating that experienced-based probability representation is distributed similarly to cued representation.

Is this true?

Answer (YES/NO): NO